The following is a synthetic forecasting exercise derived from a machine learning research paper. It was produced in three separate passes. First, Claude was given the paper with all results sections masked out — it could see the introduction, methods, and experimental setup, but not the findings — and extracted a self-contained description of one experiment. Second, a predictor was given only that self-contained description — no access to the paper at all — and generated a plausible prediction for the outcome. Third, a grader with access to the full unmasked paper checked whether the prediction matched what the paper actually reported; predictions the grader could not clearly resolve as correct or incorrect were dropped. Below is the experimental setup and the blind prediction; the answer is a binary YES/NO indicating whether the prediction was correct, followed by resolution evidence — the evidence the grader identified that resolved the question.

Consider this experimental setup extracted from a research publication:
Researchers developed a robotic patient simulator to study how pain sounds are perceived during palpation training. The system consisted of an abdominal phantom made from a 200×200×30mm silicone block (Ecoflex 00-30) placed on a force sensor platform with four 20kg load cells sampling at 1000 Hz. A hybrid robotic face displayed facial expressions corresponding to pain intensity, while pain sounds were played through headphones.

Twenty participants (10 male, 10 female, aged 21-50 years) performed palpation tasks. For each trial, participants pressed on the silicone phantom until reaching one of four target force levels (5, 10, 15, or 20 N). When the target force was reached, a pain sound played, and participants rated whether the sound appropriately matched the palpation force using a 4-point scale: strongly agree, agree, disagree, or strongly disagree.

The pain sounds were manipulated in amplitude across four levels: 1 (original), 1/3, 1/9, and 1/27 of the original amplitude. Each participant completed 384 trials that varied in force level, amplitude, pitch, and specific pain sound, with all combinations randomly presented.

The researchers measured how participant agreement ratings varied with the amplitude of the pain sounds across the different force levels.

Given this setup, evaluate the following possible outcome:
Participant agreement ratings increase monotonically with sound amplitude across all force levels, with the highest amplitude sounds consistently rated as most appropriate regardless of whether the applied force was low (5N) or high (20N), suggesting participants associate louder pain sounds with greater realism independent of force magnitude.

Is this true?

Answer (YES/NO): NO